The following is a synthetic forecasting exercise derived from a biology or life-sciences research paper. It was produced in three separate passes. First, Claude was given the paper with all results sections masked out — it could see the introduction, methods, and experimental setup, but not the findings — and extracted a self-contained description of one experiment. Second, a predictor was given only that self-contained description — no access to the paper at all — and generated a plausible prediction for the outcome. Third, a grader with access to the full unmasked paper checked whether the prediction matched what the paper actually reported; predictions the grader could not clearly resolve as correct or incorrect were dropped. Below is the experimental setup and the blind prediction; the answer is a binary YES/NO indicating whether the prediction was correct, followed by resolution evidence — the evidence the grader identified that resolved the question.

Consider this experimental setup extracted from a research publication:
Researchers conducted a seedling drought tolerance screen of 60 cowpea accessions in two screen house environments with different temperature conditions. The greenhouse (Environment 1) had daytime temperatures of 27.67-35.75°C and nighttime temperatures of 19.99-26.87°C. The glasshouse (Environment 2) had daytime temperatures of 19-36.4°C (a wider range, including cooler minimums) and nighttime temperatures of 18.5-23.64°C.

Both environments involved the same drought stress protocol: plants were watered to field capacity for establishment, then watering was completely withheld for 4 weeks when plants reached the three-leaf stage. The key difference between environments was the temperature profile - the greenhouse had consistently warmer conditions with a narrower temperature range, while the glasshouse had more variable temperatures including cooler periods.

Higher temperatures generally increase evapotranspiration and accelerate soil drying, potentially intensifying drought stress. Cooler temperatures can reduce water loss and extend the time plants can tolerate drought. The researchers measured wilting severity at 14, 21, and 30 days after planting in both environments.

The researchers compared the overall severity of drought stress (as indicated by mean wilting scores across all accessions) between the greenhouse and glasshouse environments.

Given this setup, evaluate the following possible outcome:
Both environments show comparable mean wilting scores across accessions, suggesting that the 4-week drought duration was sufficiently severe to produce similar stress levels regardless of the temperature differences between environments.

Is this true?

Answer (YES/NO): NO